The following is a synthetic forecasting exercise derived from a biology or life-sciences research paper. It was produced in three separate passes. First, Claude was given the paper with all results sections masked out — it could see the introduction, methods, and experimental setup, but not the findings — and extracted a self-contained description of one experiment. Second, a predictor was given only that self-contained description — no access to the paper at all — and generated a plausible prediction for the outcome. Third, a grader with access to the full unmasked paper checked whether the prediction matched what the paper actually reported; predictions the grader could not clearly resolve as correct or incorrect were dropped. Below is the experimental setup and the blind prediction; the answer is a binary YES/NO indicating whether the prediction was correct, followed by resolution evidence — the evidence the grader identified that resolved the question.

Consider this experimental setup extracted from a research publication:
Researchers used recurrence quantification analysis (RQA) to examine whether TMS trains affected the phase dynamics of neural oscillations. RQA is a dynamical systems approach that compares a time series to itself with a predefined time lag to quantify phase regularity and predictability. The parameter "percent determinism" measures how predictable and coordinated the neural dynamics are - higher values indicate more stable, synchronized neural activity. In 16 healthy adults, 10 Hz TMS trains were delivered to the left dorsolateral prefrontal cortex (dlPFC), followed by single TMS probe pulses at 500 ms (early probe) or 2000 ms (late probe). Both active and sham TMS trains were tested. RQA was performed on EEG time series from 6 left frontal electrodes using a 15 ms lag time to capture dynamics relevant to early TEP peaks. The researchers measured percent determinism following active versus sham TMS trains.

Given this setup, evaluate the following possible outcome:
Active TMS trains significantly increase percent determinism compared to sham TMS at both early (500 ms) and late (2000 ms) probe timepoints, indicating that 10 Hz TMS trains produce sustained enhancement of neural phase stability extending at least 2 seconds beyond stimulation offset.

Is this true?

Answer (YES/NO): YES